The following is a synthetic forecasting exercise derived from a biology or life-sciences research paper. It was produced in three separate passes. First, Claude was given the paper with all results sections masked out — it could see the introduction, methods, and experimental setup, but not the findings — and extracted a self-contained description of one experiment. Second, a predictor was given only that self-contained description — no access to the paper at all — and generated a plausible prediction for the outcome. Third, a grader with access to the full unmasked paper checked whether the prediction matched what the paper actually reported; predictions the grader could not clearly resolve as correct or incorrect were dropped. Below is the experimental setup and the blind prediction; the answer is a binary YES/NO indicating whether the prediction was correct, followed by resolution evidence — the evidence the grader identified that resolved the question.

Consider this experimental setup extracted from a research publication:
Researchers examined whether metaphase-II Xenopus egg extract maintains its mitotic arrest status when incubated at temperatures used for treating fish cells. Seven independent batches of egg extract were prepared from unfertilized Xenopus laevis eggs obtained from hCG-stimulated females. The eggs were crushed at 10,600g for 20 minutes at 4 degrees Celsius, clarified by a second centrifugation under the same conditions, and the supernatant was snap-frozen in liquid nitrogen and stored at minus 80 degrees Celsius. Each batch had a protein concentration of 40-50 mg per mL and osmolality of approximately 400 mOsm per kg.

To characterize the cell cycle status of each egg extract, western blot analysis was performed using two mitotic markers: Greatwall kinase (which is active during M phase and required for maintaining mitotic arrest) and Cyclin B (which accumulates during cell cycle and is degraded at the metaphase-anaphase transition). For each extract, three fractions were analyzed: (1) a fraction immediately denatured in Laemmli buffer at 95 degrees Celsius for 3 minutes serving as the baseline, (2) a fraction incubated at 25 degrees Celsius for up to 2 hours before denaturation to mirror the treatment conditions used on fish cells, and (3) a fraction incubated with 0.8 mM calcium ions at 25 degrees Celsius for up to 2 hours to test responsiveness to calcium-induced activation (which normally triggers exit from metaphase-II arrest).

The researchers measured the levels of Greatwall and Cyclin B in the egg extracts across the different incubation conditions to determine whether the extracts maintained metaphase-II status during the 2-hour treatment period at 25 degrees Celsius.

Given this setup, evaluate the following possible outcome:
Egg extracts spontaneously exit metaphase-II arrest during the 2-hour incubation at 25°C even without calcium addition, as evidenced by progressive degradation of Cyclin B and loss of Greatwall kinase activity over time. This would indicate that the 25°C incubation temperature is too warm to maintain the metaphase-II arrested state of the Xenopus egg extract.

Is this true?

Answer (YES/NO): NO